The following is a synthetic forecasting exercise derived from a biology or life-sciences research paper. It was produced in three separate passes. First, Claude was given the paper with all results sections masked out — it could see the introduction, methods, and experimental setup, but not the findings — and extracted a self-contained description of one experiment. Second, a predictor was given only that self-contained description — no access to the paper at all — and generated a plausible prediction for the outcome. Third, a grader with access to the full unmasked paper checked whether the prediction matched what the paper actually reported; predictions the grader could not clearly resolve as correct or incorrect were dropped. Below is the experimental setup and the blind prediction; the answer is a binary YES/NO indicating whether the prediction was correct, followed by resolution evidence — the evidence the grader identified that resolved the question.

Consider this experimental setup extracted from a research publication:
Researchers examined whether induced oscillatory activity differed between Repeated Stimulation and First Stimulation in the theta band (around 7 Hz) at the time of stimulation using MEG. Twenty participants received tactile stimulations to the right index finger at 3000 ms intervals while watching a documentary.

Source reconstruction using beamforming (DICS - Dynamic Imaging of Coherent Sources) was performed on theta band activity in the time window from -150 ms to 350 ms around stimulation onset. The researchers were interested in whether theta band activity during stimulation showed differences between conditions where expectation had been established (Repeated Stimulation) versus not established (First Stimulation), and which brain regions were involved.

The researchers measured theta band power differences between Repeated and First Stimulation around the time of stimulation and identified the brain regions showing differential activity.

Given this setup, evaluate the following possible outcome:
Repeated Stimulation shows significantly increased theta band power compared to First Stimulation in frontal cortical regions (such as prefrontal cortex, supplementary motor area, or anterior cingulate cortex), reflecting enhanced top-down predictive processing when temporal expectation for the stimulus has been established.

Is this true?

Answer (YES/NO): NO